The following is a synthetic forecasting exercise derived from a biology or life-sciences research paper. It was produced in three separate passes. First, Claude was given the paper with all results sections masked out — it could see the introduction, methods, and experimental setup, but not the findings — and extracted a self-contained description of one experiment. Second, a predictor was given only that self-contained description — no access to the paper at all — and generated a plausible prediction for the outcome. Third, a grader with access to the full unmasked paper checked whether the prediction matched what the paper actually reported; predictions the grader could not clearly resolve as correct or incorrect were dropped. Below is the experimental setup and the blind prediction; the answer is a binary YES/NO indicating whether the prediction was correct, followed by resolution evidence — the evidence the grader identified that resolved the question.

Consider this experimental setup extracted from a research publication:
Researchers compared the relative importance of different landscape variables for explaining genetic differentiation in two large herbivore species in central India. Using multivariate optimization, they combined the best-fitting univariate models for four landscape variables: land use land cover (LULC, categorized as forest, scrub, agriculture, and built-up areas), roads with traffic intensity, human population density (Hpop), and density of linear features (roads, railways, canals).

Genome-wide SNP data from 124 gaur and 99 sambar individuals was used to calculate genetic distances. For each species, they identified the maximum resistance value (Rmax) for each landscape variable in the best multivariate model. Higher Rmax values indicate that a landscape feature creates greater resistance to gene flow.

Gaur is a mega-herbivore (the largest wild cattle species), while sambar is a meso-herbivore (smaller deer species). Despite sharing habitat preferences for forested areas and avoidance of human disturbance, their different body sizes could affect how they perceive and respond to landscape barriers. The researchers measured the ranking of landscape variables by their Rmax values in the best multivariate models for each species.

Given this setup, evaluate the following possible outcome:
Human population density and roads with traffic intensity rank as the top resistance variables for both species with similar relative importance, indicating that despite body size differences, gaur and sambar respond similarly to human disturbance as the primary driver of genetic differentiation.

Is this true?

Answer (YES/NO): NO